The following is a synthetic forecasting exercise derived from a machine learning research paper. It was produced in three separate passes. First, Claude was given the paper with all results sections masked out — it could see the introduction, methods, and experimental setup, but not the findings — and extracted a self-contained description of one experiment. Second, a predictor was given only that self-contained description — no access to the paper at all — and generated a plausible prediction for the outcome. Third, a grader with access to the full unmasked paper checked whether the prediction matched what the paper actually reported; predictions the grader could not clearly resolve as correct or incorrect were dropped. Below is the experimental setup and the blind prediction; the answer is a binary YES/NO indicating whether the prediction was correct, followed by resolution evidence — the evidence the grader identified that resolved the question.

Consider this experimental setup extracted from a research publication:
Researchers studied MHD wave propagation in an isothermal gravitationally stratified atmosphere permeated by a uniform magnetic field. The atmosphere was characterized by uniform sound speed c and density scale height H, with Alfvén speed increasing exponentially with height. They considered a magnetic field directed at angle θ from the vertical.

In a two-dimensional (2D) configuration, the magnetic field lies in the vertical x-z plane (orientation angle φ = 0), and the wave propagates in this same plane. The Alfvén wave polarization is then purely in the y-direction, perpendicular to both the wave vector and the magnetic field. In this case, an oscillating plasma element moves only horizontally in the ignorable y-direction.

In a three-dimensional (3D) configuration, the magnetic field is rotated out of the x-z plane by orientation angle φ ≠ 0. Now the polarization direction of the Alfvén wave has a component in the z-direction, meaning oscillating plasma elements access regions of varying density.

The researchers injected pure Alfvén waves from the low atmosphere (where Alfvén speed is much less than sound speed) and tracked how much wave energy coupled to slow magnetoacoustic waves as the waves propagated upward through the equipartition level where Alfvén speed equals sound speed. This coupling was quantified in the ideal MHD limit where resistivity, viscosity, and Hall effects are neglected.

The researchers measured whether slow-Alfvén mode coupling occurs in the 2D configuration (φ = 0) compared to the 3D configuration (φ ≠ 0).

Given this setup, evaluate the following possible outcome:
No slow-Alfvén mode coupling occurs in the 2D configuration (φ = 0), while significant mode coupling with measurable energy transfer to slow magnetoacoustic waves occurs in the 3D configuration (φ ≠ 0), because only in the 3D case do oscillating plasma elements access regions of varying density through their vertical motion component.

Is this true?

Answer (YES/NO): YES